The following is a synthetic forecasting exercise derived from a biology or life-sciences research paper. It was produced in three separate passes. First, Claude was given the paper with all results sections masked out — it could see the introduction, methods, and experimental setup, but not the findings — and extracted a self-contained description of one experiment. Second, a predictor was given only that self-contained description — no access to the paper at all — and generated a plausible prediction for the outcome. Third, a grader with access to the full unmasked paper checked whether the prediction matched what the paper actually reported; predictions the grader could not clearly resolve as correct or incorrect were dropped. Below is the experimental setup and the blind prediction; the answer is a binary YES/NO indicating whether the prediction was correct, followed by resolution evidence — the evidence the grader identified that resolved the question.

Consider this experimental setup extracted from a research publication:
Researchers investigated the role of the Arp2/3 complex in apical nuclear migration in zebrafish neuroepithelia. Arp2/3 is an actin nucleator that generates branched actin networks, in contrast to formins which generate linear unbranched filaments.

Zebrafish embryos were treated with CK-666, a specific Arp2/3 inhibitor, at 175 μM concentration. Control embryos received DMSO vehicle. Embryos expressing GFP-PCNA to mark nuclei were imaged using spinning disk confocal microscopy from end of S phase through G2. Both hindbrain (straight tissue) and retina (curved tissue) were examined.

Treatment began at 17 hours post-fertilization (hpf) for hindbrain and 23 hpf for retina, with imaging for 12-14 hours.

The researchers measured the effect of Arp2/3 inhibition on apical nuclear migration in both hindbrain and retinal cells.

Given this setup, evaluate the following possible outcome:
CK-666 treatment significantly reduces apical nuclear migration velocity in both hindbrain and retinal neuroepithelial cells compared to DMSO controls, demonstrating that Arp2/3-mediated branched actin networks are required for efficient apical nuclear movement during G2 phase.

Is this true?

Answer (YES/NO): NO